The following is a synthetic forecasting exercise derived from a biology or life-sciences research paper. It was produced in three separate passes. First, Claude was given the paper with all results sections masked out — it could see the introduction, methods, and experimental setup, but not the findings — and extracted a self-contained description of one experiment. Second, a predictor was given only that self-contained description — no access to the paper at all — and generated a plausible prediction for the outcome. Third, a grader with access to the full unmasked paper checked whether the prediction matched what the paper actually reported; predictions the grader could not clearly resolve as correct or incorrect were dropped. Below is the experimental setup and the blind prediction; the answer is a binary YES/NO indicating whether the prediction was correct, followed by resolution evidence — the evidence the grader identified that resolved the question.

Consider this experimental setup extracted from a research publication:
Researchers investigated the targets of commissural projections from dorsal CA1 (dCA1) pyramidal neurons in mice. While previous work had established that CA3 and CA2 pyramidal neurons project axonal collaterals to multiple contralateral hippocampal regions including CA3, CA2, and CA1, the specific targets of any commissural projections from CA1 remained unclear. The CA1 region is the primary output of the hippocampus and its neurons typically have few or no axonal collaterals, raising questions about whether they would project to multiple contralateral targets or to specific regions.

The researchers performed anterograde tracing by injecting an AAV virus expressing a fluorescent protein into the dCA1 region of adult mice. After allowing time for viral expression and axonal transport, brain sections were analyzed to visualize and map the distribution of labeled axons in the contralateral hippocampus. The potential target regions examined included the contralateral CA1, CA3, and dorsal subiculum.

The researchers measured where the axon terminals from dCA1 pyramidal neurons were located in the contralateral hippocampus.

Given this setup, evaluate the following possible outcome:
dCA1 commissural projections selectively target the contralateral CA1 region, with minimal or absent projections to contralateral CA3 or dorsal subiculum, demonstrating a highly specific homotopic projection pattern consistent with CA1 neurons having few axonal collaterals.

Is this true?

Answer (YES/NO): NO